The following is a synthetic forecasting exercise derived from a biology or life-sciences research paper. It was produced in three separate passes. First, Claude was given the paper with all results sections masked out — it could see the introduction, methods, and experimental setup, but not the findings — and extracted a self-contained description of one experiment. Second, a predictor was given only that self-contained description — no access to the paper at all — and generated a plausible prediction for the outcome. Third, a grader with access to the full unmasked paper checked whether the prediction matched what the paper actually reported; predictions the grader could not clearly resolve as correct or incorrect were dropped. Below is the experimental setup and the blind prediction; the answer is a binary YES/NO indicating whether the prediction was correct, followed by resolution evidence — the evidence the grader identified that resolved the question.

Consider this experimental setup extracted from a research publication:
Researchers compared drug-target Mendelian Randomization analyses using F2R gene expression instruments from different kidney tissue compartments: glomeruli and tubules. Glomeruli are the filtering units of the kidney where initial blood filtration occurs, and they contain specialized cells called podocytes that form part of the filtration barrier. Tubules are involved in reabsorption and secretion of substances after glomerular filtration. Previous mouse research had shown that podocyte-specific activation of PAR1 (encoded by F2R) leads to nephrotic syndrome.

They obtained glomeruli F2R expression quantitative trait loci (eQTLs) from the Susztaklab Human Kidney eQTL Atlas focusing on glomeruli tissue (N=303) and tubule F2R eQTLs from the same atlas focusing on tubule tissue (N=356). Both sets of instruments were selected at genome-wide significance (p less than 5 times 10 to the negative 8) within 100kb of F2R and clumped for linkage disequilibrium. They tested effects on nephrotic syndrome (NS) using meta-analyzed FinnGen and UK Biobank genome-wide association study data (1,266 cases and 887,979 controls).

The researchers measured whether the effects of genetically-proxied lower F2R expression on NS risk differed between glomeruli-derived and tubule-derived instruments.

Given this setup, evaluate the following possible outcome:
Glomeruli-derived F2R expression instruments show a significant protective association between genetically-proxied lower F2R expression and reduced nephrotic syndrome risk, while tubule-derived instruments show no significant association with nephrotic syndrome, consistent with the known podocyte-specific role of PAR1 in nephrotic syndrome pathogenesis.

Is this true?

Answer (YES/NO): NO